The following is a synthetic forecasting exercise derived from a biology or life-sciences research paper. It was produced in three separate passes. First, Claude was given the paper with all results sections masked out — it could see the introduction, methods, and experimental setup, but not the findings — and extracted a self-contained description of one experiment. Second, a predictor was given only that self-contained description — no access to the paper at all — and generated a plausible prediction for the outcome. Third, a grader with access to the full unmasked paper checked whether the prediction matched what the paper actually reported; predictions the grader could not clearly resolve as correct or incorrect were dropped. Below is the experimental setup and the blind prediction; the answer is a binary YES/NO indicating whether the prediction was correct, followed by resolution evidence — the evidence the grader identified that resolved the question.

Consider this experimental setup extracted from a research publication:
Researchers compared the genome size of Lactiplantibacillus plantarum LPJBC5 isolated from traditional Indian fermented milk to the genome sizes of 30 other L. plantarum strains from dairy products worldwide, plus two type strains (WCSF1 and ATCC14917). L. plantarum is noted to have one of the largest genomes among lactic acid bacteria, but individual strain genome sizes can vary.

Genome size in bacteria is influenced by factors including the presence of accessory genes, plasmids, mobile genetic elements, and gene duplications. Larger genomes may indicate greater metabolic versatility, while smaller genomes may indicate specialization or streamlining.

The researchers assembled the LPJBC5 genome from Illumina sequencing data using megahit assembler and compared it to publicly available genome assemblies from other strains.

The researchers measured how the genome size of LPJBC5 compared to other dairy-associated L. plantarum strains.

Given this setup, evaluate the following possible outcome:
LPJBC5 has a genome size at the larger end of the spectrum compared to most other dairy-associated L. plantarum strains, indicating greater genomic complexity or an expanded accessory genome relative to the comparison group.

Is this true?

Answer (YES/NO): NO